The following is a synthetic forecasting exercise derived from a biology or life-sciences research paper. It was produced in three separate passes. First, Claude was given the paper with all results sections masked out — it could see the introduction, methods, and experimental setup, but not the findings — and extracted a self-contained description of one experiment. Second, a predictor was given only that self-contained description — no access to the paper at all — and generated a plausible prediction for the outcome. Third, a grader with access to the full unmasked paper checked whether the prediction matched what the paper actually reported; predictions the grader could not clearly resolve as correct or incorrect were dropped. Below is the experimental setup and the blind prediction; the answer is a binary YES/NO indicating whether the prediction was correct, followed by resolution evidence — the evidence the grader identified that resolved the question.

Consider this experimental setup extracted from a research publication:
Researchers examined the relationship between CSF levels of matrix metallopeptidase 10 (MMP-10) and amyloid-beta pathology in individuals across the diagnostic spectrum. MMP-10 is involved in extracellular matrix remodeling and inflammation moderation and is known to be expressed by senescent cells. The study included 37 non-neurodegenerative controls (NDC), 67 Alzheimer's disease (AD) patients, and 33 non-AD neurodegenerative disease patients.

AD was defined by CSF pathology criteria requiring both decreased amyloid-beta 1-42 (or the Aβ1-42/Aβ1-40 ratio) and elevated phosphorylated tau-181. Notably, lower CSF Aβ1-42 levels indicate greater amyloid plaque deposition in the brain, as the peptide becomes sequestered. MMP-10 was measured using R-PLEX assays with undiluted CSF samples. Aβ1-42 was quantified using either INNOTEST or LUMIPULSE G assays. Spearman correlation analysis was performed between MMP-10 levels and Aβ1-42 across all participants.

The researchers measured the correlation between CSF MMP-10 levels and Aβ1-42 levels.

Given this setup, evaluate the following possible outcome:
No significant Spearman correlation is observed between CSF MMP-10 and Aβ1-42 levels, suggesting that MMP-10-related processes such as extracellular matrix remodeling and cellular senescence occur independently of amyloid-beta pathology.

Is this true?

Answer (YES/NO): YES